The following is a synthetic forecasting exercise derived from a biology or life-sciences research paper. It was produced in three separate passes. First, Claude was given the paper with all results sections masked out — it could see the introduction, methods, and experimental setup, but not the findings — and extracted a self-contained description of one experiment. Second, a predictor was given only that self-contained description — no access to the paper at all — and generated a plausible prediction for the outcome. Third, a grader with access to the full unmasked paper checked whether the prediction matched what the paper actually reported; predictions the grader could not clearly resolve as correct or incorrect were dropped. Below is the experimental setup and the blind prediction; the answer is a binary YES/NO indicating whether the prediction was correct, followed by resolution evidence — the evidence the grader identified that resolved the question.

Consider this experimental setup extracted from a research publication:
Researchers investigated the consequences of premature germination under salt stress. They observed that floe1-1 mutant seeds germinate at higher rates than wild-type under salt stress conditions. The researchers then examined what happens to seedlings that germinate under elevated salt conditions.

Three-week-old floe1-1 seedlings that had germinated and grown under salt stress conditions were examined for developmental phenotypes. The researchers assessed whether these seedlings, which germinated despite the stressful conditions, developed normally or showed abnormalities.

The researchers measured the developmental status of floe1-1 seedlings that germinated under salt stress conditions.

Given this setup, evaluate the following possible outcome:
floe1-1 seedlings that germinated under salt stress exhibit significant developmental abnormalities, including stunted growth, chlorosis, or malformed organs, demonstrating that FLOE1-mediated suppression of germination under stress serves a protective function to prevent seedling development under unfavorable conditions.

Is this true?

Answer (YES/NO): YES